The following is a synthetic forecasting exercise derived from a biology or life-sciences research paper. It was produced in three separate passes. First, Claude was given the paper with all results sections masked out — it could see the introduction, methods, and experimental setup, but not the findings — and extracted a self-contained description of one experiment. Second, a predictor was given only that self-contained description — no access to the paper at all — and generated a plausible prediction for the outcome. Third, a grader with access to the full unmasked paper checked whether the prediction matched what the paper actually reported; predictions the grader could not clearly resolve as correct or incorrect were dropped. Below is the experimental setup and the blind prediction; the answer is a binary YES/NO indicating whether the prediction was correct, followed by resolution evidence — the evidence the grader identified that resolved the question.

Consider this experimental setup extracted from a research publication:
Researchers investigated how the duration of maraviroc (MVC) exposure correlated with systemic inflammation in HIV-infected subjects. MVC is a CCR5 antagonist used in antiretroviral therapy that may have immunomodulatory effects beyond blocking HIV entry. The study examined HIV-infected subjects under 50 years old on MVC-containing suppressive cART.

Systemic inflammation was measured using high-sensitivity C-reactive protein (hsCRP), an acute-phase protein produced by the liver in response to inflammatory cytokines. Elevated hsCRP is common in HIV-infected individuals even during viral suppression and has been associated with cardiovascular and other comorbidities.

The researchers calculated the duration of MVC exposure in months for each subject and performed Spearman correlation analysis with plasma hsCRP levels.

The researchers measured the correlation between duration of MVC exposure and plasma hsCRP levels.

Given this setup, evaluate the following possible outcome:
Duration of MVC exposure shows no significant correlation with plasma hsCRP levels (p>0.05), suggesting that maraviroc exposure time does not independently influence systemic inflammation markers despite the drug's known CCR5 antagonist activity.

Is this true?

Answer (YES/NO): YES